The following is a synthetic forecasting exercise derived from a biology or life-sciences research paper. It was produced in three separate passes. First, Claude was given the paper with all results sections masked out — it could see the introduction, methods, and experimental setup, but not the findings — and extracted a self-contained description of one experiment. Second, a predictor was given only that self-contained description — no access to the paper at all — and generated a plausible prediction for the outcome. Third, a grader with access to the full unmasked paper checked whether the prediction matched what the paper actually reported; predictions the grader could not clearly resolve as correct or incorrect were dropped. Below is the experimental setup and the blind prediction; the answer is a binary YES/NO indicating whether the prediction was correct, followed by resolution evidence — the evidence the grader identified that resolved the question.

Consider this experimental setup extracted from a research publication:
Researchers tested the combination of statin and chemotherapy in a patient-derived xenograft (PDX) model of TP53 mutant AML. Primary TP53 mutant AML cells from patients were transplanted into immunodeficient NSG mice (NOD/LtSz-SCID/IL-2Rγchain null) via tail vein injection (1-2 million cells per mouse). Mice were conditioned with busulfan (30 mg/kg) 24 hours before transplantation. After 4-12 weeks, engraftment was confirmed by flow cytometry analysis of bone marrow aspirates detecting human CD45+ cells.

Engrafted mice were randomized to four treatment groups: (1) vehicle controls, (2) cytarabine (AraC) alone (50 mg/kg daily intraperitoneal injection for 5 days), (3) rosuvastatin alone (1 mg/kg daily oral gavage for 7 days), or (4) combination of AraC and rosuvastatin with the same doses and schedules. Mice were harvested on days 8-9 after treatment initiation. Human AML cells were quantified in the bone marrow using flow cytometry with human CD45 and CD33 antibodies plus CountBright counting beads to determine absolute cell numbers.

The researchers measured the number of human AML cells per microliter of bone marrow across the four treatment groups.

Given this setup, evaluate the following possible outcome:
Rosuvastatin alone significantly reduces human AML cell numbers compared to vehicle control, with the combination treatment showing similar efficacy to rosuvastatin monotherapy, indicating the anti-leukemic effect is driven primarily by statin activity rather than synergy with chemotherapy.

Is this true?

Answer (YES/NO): NO